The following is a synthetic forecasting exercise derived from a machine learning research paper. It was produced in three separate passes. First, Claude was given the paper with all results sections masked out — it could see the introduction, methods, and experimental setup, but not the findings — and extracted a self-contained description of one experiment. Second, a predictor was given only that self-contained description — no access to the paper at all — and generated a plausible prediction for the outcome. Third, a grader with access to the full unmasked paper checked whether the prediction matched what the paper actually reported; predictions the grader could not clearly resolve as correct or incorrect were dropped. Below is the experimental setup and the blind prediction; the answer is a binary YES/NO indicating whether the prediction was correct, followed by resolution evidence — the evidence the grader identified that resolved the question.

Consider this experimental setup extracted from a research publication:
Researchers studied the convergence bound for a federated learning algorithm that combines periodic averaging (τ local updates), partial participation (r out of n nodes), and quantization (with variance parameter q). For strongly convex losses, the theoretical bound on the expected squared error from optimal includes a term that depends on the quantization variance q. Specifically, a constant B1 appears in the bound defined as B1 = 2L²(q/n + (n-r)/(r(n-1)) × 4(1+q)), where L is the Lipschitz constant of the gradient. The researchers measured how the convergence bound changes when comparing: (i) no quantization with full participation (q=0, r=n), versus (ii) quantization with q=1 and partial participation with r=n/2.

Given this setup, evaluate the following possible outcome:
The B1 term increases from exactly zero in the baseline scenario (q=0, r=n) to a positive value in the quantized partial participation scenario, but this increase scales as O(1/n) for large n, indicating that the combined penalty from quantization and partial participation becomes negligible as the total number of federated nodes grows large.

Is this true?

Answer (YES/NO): YES